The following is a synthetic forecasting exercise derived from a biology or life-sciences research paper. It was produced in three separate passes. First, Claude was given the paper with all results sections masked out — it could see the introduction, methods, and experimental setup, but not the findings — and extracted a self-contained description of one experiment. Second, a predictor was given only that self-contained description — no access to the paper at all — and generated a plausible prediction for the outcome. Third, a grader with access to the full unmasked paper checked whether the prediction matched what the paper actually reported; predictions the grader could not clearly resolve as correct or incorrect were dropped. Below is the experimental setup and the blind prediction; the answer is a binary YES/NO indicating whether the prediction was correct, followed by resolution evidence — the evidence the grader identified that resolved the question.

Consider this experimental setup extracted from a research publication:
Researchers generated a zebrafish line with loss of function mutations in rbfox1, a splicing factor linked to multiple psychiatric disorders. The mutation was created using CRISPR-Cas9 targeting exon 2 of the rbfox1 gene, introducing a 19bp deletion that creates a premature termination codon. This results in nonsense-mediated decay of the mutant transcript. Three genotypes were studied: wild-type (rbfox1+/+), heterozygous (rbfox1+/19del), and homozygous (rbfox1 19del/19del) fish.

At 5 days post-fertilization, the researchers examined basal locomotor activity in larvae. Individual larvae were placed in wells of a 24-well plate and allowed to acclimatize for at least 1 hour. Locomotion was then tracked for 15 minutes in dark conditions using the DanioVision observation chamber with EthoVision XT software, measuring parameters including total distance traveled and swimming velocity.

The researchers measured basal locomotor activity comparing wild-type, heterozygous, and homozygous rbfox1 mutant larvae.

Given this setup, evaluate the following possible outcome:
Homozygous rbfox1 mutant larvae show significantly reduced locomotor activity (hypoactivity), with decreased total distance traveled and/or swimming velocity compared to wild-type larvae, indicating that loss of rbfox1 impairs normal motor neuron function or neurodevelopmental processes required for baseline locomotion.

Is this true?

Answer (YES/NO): NO